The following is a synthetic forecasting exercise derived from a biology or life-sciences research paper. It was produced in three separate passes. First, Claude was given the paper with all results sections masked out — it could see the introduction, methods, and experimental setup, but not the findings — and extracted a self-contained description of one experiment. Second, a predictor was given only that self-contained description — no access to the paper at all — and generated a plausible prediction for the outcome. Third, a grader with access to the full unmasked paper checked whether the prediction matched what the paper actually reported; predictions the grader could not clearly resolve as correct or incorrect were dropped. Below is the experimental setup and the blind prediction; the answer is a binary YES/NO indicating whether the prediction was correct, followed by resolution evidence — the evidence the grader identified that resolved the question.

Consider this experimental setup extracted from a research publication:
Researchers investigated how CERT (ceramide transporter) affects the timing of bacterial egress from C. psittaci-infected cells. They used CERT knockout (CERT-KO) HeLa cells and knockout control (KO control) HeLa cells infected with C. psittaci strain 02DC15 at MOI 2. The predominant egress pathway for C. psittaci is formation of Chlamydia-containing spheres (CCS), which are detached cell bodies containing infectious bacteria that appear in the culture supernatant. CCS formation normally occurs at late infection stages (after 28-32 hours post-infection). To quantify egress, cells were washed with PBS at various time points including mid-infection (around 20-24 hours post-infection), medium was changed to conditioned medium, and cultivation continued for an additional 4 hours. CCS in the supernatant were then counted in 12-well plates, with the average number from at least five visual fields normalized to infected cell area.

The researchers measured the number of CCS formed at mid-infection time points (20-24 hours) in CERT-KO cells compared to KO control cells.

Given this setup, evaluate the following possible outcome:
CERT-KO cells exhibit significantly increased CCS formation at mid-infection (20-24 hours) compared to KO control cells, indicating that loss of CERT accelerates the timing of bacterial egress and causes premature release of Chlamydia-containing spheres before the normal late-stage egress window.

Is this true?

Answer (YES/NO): YES